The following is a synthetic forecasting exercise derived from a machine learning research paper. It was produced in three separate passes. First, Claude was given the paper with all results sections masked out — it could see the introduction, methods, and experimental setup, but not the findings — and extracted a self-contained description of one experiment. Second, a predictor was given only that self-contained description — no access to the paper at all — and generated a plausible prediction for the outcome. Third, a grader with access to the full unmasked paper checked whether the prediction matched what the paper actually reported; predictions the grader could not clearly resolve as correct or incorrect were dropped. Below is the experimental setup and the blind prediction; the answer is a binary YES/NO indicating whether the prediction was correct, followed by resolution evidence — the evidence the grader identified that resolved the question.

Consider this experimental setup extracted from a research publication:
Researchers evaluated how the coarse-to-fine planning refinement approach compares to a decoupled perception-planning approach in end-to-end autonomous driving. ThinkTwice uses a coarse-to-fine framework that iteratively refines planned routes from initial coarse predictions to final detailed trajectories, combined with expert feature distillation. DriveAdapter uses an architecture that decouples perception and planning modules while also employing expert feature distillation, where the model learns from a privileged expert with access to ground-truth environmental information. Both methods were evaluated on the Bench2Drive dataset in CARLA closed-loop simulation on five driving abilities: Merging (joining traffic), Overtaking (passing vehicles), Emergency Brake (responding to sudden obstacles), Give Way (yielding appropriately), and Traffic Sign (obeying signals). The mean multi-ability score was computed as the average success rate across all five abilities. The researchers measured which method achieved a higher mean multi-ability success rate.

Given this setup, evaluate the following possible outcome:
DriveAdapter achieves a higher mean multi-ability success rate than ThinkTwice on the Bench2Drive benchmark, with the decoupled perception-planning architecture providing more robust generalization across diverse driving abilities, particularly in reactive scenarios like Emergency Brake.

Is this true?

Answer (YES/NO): YES